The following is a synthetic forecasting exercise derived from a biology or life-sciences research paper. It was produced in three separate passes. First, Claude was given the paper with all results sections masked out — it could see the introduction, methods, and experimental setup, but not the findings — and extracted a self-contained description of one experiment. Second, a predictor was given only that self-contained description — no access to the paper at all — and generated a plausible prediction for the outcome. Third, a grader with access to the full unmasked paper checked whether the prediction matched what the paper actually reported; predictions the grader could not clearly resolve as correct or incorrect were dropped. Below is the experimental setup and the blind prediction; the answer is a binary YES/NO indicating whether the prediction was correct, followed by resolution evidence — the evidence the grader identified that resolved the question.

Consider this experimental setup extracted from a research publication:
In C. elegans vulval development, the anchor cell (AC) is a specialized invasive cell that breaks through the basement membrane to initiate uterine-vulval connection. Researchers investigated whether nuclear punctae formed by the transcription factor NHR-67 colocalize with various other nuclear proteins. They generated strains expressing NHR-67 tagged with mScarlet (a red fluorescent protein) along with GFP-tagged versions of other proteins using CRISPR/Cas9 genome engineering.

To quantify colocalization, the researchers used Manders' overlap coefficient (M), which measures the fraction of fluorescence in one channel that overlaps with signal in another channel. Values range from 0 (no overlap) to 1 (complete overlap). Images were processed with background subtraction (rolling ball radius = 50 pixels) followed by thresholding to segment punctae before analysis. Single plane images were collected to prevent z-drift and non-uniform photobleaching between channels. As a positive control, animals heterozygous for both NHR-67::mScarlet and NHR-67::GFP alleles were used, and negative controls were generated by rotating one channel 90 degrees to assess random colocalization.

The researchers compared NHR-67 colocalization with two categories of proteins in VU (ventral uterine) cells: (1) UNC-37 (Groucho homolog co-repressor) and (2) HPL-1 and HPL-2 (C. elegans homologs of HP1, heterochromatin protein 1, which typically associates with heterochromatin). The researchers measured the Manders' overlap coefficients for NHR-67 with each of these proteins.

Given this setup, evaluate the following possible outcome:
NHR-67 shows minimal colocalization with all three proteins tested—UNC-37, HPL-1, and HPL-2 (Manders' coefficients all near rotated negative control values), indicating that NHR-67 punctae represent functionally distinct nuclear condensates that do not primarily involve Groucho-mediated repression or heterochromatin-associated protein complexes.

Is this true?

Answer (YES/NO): NO